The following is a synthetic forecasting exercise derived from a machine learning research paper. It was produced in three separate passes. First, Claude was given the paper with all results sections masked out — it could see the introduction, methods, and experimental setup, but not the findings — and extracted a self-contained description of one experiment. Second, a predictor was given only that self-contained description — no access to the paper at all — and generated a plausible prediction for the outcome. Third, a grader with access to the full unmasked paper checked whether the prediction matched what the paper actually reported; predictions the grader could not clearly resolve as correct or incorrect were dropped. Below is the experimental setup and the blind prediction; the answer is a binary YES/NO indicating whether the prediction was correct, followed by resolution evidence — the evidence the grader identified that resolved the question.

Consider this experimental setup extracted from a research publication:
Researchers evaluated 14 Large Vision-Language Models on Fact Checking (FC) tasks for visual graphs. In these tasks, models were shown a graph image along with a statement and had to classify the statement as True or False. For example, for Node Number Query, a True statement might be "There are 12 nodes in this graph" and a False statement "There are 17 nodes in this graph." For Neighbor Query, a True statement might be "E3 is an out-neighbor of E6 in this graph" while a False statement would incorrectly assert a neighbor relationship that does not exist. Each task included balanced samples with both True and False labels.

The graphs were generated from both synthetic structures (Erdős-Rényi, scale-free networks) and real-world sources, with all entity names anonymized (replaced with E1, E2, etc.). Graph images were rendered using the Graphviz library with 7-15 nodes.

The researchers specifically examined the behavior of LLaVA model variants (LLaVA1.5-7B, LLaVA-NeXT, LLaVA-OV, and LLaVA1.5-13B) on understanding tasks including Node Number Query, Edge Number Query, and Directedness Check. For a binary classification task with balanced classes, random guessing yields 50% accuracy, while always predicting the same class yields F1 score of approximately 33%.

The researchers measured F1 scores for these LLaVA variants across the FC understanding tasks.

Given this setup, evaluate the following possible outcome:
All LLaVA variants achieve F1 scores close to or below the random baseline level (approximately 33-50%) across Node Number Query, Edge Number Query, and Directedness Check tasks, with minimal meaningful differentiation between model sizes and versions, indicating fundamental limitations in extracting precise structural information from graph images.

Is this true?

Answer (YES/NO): NO